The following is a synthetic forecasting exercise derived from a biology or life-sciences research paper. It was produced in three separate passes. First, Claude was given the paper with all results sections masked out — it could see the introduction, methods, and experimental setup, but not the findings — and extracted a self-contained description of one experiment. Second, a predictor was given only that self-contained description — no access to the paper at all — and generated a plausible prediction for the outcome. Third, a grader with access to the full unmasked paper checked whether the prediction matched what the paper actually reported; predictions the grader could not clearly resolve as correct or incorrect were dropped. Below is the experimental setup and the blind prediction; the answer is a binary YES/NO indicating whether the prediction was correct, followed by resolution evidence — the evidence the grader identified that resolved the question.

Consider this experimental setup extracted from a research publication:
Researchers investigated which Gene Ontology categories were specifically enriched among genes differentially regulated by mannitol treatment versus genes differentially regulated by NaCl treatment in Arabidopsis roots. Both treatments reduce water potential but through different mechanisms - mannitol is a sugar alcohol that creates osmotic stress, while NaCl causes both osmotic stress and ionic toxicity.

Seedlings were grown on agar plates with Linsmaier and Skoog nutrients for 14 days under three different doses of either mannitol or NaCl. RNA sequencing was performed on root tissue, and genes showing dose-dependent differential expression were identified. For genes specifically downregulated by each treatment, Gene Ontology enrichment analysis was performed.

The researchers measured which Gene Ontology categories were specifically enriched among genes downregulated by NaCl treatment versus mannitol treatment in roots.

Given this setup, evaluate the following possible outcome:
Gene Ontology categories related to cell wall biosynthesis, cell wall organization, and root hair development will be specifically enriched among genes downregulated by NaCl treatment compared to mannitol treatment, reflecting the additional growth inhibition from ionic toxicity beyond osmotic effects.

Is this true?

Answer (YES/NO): NO